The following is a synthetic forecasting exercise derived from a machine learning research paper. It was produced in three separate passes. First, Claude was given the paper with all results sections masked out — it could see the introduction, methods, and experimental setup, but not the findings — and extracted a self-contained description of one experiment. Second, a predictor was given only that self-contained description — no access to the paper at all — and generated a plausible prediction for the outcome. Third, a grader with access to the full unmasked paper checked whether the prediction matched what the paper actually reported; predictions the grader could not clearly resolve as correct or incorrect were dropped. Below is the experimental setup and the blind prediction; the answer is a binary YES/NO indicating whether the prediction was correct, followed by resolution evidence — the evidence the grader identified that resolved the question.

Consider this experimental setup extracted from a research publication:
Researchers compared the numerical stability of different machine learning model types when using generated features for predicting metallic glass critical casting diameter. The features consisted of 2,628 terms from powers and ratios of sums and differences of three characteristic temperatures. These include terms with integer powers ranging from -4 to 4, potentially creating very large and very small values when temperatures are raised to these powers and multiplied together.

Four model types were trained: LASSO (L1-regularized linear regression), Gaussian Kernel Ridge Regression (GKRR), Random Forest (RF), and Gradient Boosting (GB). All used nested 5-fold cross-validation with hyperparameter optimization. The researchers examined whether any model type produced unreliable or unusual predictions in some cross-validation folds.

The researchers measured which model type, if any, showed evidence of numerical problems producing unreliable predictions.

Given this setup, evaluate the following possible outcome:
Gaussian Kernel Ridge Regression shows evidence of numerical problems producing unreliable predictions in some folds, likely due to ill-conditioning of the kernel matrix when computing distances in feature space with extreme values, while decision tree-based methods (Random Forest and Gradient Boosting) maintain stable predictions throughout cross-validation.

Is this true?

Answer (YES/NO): NO